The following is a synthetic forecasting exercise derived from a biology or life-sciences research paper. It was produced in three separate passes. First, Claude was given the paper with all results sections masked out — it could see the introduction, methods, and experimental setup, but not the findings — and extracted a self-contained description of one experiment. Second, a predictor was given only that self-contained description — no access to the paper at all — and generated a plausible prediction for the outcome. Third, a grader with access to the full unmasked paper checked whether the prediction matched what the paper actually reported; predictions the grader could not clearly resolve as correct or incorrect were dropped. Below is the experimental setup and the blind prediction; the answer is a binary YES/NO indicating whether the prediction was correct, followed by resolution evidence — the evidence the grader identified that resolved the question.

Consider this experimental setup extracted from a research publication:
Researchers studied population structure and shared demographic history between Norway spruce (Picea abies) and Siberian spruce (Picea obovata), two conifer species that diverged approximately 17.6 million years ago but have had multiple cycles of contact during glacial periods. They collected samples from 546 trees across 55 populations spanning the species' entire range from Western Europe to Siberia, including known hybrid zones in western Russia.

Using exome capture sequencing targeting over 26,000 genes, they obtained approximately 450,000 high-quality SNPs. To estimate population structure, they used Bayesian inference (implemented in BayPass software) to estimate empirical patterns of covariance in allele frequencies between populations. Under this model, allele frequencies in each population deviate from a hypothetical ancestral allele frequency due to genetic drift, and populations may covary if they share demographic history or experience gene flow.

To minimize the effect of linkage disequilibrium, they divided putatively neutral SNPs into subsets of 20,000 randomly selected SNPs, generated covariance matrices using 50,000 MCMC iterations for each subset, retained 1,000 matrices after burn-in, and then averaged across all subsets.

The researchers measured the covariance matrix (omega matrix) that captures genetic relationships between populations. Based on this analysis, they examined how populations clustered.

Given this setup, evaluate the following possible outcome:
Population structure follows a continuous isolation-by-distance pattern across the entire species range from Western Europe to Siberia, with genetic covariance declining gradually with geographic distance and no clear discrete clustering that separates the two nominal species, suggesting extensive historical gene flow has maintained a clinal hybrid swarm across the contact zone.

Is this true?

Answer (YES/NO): NO